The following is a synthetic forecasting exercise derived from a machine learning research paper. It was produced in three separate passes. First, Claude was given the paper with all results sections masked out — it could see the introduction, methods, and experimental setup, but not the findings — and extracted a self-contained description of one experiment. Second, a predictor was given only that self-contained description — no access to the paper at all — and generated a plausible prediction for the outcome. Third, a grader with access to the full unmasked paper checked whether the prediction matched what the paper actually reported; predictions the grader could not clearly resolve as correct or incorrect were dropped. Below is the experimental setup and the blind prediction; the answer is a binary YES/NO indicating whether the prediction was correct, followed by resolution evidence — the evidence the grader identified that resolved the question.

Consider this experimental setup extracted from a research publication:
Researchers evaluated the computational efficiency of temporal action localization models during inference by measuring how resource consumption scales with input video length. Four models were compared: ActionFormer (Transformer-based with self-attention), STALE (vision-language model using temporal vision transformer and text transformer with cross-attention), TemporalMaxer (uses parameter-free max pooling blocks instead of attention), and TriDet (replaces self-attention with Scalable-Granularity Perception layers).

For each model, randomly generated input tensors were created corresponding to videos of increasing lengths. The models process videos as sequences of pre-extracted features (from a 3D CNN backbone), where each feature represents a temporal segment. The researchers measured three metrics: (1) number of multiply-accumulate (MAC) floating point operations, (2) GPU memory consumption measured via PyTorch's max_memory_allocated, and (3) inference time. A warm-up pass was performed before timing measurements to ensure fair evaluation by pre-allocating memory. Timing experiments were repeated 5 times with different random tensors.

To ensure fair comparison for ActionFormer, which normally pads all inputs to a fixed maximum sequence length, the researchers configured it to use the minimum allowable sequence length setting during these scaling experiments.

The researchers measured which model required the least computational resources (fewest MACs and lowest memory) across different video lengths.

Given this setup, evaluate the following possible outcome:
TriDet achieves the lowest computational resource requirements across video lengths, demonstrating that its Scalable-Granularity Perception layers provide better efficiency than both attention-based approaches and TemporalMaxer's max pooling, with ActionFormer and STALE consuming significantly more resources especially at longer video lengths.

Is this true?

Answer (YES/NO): NO